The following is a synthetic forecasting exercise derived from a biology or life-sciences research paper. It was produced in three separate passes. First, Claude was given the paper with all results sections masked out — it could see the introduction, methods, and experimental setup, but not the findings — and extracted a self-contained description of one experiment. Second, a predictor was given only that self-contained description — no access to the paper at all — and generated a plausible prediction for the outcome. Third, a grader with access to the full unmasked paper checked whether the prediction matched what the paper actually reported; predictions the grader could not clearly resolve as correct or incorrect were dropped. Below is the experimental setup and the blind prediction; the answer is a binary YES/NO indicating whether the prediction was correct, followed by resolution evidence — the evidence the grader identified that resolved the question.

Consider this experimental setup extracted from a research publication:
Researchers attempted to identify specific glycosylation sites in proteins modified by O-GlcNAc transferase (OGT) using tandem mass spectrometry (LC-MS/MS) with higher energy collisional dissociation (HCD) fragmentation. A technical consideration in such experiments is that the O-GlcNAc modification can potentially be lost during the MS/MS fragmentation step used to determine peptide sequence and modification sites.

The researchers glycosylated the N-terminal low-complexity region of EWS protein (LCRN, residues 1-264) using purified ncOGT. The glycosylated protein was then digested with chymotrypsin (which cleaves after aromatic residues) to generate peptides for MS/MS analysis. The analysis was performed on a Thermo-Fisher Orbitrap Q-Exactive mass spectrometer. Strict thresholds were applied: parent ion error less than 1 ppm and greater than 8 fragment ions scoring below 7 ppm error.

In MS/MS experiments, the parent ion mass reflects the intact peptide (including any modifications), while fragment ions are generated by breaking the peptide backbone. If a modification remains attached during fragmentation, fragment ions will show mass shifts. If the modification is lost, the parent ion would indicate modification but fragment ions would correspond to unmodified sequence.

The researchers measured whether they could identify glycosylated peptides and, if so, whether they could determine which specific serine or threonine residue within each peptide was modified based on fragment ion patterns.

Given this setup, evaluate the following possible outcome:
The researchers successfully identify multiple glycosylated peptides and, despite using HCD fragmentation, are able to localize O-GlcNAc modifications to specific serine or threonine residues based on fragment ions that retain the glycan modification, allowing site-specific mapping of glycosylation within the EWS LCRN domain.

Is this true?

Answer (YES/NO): NO